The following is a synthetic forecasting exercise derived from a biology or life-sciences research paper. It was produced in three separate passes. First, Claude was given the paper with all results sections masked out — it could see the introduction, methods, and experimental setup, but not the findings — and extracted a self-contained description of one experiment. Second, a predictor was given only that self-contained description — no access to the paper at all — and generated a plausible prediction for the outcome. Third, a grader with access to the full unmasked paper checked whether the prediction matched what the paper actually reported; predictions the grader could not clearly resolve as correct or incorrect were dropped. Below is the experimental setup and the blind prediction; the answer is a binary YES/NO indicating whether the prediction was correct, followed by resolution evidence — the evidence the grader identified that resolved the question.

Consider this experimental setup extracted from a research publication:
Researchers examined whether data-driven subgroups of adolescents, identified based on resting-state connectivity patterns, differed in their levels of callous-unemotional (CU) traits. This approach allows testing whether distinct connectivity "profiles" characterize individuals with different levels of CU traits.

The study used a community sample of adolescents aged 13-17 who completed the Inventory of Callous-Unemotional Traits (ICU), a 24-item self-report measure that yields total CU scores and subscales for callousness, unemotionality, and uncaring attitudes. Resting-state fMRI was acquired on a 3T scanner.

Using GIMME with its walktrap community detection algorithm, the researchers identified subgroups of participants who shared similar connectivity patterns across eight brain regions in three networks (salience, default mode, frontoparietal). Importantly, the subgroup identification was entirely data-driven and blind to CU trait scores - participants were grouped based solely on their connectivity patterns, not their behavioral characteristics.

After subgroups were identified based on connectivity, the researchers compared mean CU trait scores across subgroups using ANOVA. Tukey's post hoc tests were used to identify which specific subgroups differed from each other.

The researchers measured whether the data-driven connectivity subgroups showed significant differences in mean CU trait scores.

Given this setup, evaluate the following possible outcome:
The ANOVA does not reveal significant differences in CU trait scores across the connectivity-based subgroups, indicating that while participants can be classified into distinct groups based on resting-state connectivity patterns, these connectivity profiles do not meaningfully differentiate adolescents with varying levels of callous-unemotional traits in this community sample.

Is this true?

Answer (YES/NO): NO